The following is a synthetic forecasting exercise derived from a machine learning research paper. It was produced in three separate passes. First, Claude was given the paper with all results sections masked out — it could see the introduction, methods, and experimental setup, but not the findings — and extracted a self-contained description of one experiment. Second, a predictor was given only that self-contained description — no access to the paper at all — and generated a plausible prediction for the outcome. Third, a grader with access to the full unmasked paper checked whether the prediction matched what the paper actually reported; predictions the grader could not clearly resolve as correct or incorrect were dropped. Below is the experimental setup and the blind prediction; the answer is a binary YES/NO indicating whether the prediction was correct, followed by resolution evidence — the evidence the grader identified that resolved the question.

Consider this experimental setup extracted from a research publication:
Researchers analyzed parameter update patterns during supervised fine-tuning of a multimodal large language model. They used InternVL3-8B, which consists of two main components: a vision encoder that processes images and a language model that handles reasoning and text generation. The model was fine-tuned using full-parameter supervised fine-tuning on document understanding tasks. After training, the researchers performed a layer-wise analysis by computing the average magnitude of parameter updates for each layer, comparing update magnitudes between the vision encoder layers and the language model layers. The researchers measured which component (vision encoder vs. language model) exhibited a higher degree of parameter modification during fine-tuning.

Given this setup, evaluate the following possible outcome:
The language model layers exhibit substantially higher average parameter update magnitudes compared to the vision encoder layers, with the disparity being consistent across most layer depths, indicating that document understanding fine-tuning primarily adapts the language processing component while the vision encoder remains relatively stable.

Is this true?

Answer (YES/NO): YES